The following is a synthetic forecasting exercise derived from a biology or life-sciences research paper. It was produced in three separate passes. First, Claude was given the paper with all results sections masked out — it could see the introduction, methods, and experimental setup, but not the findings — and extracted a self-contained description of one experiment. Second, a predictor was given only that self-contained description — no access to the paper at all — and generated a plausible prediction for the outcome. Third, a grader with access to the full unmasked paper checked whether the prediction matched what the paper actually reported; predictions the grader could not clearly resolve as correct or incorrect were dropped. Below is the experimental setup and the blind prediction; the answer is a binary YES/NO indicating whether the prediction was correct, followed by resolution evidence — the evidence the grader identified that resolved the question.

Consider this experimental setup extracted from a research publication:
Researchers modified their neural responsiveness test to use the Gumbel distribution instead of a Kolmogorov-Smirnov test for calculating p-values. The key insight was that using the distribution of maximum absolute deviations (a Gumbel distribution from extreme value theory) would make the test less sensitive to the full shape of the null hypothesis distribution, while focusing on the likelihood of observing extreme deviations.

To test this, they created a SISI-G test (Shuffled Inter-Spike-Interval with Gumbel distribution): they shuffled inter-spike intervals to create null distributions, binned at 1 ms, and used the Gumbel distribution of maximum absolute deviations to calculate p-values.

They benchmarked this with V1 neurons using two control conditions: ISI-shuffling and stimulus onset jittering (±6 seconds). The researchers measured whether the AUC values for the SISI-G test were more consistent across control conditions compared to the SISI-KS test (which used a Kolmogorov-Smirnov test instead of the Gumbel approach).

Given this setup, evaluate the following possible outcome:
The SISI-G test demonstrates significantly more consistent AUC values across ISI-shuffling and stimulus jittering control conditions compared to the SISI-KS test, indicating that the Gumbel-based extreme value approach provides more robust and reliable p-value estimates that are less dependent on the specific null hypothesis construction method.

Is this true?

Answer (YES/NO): YES